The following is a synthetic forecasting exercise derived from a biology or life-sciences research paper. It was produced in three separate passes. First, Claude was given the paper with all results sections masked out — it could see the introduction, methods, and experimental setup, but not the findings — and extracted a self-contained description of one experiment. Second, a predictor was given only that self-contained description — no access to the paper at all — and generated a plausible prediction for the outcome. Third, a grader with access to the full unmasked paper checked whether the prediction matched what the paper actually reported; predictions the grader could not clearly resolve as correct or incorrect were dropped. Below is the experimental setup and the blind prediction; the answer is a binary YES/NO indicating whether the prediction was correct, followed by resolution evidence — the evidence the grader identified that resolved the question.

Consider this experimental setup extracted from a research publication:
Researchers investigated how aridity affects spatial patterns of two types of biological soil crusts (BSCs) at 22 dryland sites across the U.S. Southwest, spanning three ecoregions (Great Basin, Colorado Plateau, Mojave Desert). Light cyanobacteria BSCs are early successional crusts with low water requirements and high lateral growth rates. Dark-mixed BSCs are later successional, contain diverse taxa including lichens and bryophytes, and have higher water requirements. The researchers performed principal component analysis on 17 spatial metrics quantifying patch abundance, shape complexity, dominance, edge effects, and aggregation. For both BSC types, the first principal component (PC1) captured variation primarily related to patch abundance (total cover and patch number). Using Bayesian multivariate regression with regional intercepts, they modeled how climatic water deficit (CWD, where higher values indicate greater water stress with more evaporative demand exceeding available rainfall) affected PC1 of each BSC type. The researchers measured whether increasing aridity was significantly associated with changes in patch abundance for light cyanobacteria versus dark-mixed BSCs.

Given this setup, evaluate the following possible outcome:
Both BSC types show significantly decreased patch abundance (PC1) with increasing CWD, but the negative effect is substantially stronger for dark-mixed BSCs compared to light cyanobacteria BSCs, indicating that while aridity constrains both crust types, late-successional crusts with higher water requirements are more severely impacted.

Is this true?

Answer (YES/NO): NO